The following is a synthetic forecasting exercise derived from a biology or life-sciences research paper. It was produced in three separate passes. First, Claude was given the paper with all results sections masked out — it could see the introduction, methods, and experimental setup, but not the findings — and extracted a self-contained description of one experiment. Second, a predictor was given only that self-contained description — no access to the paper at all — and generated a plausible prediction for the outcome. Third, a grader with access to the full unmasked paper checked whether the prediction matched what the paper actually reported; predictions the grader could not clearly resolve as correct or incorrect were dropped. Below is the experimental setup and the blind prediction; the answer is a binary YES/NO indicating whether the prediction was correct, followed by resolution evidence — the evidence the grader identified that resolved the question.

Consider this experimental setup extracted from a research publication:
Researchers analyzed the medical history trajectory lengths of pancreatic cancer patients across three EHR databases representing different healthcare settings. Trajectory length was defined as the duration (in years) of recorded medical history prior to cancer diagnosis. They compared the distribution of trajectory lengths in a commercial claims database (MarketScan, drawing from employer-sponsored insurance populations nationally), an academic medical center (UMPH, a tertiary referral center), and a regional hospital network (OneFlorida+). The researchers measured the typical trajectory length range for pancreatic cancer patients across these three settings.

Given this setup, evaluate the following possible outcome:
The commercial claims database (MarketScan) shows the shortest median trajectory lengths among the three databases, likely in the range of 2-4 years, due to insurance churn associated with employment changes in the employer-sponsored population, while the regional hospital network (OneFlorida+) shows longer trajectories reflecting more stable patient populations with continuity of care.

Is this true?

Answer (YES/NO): NO